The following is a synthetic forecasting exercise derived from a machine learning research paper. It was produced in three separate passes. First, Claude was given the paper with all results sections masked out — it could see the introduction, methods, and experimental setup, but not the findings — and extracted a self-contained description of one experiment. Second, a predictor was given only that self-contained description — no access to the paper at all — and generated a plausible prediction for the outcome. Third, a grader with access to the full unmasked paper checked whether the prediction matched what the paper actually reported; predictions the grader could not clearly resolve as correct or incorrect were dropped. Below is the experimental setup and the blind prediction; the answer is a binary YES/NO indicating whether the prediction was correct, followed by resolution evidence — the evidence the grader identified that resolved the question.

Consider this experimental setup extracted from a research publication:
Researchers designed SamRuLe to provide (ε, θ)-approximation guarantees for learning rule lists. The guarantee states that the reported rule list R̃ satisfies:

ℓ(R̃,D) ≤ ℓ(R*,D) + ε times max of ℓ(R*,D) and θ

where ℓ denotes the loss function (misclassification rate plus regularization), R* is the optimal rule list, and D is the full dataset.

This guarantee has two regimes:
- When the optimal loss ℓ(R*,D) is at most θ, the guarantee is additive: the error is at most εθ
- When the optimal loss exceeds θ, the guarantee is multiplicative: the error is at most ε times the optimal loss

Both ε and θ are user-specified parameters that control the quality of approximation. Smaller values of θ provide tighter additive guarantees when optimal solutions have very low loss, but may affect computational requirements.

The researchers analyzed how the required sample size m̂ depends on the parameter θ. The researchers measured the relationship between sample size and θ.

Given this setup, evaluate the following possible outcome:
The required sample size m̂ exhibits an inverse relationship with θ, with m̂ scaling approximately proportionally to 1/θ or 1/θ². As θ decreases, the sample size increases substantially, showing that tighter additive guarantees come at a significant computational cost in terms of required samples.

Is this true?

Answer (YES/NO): YES